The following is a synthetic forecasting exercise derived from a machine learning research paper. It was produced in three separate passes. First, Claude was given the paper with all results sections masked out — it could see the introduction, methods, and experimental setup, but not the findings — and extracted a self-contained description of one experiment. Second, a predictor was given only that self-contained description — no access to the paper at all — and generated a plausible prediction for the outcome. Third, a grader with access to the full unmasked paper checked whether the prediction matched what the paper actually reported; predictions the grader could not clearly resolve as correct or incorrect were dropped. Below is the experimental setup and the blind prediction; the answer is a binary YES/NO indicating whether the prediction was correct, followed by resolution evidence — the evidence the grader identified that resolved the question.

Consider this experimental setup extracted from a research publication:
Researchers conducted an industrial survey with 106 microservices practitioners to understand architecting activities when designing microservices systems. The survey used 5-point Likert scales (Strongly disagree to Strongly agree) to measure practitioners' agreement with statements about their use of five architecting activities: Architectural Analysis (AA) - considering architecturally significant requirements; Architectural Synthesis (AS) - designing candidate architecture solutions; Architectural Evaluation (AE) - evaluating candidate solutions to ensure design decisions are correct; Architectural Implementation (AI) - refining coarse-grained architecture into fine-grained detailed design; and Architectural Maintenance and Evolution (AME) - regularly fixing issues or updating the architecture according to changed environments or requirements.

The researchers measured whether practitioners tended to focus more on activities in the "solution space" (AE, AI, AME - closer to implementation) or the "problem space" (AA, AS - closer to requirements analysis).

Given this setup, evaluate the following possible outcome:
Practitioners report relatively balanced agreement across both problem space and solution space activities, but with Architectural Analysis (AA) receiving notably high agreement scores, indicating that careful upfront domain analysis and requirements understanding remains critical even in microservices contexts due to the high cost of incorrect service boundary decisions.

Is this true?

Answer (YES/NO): NO